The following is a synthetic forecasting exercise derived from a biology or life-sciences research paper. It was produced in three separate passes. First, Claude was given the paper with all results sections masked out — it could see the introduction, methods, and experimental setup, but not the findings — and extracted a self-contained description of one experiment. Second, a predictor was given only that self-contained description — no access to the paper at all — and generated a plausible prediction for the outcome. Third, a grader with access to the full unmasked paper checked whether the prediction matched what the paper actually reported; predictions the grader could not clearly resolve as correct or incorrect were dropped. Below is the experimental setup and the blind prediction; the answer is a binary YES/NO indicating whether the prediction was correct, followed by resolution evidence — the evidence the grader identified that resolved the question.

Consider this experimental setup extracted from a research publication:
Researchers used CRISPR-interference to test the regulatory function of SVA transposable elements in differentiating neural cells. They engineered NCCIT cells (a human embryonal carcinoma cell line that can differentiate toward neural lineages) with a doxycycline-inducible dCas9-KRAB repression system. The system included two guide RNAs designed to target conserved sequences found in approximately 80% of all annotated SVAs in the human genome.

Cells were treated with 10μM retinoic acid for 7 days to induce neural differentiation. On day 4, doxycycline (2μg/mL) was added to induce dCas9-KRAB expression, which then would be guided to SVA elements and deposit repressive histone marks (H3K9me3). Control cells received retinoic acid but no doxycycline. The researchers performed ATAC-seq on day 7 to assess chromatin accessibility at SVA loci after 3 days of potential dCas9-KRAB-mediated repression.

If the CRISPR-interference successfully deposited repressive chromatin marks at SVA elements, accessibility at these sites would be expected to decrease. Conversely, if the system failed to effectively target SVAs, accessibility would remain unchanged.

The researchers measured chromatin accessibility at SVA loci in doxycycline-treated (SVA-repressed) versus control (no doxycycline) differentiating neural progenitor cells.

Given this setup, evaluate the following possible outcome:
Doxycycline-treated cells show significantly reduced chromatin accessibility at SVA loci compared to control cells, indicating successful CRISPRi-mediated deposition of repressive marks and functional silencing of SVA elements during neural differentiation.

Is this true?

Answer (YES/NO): YES